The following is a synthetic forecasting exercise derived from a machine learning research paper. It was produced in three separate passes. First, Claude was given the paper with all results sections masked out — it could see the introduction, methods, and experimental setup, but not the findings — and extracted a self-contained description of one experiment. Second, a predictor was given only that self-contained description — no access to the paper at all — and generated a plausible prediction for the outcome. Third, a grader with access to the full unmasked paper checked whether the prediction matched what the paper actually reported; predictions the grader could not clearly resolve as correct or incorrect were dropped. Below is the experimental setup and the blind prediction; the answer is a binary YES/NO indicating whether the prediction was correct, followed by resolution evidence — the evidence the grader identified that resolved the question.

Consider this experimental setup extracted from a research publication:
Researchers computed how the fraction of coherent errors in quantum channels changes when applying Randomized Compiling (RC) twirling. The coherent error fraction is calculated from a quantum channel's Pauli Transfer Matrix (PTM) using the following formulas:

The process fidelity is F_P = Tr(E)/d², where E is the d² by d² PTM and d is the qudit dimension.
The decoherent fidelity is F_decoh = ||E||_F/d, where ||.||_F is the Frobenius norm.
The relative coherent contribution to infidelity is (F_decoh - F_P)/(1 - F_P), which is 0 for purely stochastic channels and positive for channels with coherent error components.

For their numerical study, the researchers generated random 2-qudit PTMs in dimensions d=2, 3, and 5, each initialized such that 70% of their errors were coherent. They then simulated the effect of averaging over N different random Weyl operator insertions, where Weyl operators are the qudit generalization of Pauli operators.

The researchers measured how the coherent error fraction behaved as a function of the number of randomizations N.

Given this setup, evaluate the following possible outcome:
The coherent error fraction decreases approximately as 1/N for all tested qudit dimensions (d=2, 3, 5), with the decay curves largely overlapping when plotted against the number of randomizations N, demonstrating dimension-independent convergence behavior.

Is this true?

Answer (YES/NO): NO